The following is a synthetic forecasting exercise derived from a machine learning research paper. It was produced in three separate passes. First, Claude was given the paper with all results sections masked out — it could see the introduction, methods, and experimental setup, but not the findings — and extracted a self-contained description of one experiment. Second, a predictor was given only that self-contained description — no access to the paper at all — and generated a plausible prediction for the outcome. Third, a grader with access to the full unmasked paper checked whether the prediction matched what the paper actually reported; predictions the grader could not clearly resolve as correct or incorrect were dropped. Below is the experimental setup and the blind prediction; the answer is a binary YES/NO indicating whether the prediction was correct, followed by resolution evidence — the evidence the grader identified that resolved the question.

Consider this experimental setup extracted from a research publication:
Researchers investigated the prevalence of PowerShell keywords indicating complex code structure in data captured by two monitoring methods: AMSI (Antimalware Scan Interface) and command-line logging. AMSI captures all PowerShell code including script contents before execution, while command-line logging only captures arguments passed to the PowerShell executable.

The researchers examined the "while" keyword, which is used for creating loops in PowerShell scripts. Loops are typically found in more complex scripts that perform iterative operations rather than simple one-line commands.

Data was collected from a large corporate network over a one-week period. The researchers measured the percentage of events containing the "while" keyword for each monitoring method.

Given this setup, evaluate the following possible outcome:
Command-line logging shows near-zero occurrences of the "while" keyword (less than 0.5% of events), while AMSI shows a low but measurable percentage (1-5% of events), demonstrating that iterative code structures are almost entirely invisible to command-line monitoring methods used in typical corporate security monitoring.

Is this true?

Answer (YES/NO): NO